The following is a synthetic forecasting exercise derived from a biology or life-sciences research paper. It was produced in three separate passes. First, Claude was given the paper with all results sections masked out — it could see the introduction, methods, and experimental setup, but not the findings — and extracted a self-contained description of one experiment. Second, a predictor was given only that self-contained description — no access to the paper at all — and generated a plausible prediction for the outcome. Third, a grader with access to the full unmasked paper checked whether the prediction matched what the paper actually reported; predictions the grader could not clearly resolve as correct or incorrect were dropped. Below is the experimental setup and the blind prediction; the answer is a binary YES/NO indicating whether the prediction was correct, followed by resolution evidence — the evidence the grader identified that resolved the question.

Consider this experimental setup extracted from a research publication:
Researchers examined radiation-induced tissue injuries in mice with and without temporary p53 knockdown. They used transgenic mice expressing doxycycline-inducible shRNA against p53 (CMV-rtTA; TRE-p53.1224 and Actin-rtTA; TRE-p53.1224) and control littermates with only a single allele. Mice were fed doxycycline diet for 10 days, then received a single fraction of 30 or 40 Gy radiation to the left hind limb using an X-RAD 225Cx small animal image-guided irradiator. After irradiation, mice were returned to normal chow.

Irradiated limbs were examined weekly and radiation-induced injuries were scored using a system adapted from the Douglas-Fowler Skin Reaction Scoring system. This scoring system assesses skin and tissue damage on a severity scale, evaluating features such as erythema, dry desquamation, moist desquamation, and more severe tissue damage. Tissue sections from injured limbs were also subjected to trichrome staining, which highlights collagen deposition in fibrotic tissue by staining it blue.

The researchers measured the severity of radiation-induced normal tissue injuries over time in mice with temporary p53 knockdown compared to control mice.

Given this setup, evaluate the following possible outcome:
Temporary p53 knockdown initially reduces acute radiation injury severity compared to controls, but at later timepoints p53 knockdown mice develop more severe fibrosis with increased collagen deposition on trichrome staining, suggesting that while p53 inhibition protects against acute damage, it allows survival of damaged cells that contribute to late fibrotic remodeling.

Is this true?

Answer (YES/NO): NO